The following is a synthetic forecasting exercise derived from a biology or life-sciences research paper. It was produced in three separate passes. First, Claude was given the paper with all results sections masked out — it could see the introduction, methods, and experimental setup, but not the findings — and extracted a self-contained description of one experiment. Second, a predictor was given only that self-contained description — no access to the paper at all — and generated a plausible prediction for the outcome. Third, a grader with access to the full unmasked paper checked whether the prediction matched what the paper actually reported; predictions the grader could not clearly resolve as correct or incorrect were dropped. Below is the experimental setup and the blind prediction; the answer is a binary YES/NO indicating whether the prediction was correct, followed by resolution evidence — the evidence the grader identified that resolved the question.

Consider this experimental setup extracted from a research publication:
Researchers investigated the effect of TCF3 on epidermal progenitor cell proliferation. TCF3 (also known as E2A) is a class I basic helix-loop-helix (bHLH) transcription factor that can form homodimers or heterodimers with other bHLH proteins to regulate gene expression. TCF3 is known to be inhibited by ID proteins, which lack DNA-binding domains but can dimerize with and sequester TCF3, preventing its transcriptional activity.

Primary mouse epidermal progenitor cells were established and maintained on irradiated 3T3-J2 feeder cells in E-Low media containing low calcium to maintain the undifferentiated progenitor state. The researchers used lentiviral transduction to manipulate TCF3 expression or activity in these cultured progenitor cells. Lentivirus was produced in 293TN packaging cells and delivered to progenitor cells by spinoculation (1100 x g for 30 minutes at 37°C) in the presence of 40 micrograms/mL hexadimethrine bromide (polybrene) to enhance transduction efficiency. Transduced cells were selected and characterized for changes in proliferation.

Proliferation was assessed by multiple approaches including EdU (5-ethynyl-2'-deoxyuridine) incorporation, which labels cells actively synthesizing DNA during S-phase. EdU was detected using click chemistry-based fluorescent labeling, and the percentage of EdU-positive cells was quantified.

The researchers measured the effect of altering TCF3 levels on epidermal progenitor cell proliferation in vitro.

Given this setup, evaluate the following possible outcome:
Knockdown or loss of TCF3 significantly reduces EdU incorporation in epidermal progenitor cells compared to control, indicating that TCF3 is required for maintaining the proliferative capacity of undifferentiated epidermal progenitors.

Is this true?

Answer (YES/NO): NO